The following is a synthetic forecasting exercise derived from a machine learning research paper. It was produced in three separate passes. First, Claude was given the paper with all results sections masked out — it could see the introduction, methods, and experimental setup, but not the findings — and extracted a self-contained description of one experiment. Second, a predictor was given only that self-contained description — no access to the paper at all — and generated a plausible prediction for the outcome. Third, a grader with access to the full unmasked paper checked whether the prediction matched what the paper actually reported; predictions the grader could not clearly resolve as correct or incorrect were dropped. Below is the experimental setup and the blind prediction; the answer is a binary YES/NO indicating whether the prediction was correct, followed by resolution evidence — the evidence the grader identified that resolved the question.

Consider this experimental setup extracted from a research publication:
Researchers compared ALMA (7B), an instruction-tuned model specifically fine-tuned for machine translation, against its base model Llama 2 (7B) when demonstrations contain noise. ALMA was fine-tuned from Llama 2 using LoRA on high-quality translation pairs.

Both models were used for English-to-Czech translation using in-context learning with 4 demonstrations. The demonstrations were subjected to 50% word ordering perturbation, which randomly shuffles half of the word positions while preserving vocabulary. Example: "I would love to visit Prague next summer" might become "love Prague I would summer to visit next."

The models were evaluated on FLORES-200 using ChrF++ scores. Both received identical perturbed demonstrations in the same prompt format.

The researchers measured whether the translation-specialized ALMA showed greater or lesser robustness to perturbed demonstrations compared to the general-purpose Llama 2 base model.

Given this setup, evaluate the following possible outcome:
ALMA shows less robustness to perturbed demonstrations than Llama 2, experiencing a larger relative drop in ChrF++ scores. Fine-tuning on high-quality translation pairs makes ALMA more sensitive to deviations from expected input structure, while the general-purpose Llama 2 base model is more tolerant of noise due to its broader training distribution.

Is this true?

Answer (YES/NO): NO